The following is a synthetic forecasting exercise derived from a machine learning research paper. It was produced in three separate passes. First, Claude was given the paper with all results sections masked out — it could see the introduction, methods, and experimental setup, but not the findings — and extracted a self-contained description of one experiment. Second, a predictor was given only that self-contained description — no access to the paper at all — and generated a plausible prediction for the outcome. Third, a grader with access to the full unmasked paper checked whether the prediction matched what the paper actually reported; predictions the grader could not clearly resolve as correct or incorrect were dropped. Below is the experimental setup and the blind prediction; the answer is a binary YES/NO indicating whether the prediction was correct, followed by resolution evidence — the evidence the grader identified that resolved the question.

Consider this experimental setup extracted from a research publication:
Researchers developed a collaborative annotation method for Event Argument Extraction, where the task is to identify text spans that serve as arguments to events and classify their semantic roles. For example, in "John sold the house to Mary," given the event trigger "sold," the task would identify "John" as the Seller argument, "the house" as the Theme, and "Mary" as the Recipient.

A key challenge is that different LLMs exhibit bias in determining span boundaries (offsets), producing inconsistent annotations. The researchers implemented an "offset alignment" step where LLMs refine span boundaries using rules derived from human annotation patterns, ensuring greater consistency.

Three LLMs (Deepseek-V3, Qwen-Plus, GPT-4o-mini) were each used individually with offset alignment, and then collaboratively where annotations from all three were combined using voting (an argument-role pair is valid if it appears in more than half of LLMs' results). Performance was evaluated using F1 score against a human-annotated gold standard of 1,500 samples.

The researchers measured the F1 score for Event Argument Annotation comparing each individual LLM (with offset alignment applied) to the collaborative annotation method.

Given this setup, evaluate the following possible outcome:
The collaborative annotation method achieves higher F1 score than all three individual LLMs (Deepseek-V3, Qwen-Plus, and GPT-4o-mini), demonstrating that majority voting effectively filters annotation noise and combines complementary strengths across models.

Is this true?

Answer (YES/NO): YES